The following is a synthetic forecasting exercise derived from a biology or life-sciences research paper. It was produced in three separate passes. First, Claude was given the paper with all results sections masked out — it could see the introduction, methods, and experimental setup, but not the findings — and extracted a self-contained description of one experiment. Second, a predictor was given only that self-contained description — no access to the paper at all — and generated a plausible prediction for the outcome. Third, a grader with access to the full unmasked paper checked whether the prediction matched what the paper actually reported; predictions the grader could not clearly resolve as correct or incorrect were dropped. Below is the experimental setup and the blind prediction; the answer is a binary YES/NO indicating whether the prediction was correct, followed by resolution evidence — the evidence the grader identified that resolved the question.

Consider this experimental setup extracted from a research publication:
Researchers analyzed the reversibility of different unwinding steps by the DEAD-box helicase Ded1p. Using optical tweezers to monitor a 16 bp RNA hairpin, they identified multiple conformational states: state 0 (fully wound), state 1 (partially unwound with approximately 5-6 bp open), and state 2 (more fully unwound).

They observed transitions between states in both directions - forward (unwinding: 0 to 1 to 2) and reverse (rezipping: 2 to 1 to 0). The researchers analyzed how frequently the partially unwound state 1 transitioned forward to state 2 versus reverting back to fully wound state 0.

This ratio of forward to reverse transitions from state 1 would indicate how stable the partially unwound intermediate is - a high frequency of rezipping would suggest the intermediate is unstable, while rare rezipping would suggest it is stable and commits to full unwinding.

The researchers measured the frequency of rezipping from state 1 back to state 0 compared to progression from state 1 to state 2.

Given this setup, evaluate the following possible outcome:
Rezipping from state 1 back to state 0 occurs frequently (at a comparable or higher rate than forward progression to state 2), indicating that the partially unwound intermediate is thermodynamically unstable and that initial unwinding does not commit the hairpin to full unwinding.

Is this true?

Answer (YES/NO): YES